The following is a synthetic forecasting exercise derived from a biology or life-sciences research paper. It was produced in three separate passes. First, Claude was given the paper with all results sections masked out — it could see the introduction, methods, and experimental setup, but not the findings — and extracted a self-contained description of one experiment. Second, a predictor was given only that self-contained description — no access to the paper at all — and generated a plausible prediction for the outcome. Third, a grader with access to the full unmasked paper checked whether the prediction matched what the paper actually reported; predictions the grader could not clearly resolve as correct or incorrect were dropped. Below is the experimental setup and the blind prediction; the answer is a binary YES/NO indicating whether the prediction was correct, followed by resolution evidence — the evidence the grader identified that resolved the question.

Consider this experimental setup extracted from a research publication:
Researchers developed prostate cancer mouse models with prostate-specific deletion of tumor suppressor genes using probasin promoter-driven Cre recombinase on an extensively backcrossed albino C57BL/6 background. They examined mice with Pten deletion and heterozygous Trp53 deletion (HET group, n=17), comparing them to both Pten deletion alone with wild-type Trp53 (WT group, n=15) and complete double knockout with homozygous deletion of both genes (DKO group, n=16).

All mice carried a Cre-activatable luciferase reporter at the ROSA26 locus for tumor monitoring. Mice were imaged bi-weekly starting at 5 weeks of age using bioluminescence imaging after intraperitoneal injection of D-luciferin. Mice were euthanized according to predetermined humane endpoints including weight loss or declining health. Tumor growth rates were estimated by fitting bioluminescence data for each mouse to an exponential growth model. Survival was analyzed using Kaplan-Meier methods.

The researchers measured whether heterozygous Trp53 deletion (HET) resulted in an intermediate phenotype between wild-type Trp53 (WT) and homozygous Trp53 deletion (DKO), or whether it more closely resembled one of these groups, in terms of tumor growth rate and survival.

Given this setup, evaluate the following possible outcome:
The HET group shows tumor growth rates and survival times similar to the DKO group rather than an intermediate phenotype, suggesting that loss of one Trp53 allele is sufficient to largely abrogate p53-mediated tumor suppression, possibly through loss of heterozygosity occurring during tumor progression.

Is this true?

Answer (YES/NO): NO